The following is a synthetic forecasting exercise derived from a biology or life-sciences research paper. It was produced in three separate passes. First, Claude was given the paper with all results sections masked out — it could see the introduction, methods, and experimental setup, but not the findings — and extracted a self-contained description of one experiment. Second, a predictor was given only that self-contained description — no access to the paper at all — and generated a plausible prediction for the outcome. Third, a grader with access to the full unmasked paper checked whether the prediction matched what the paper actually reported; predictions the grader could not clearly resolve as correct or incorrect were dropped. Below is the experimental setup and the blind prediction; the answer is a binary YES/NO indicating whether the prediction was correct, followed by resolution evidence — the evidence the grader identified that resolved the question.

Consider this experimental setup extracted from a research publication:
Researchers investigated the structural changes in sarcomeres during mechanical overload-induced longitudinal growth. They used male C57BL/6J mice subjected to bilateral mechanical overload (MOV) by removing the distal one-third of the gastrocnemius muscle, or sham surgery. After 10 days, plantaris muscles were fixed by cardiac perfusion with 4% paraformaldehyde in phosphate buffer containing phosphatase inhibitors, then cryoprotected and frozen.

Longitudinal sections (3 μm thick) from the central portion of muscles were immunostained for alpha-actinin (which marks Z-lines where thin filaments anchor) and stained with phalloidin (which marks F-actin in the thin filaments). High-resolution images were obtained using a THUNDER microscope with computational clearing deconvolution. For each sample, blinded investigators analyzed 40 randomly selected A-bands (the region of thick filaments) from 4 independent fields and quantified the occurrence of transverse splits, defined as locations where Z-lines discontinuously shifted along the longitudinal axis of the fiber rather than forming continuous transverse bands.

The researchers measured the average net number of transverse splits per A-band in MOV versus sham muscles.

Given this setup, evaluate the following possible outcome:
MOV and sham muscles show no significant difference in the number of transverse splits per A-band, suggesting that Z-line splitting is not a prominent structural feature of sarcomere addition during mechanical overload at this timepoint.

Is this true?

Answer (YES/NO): NO